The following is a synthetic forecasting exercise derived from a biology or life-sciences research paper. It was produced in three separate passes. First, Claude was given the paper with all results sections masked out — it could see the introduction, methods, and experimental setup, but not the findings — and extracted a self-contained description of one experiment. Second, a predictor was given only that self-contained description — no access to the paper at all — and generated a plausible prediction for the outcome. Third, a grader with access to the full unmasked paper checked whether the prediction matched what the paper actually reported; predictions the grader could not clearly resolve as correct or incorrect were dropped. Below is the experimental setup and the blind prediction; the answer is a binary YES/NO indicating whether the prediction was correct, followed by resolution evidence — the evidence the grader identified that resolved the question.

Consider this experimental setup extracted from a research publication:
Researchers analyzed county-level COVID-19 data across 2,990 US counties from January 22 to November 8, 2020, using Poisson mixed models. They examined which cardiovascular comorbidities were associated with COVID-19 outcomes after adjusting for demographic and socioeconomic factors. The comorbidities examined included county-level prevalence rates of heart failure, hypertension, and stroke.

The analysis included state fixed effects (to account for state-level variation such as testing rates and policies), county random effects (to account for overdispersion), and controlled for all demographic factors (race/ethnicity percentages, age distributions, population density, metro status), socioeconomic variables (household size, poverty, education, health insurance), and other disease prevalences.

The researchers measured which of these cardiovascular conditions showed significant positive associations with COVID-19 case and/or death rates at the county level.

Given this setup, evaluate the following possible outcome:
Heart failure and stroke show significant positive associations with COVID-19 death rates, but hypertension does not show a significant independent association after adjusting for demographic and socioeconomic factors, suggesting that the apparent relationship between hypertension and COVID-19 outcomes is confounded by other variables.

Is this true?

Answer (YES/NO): NO